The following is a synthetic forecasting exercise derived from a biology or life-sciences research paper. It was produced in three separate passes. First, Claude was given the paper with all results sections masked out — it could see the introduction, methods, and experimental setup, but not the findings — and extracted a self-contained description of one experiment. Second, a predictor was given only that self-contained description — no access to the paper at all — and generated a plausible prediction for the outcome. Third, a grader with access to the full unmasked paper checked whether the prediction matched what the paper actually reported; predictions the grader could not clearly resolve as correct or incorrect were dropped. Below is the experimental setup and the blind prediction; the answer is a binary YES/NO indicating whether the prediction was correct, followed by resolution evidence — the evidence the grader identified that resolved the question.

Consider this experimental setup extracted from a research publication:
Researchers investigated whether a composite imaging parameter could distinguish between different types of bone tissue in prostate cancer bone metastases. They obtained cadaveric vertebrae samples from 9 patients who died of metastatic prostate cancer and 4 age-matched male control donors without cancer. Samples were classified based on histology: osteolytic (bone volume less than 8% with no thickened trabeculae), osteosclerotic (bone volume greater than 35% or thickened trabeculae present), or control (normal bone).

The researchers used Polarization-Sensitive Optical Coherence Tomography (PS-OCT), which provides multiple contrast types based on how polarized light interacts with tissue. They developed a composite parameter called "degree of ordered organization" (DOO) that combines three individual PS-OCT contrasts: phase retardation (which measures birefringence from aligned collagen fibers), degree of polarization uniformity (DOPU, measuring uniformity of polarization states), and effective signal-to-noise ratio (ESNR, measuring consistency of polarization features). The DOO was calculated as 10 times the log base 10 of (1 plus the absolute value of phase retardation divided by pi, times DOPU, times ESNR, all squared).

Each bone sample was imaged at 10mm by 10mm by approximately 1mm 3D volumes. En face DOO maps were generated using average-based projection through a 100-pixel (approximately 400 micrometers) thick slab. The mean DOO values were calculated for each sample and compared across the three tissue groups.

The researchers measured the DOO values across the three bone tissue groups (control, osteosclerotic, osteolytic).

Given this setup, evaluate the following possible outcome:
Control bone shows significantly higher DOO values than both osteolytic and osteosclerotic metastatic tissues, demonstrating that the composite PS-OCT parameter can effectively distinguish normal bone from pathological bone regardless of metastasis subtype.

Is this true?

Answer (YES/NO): YES